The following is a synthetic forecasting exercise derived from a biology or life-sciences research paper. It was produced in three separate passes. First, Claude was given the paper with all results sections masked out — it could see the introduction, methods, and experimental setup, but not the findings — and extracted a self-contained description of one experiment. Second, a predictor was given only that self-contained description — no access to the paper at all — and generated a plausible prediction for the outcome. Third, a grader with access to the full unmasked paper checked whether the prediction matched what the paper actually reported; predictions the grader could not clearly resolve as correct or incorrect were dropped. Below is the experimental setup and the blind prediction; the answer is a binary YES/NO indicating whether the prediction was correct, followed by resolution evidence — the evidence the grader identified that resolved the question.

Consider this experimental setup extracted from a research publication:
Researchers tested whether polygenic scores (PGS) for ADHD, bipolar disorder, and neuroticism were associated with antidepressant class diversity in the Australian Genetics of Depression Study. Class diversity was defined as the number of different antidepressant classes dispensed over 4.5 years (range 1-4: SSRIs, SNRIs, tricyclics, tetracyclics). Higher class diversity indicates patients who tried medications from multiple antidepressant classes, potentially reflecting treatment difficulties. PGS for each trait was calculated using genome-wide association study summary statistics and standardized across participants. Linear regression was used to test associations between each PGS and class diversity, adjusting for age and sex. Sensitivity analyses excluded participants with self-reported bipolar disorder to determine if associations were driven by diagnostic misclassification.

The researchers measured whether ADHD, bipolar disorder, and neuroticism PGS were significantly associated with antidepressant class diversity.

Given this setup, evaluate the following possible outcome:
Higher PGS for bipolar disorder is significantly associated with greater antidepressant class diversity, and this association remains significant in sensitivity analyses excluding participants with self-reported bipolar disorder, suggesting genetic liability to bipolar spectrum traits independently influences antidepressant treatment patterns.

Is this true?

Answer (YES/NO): YES